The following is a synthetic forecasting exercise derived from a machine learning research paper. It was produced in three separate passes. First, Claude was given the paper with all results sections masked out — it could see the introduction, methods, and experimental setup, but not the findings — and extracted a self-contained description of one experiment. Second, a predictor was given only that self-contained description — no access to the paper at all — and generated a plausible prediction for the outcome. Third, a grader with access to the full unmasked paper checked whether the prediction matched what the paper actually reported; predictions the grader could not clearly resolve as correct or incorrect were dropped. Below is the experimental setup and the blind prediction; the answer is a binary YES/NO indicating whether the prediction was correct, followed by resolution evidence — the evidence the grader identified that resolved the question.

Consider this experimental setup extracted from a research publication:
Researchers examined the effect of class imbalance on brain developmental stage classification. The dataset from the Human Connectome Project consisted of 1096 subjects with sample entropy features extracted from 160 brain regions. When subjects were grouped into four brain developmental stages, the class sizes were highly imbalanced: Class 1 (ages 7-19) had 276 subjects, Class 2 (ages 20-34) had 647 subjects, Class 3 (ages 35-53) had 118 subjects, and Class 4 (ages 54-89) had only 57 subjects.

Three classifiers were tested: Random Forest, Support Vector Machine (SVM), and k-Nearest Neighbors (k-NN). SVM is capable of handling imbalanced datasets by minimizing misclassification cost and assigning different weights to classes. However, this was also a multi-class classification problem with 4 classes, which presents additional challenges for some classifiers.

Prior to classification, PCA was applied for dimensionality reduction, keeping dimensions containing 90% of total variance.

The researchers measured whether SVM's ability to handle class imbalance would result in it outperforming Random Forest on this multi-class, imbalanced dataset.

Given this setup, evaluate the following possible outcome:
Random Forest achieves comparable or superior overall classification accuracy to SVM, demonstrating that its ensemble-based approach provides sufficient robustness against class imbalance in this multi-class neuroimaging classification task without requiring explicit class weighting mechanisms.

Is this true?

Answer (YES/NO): YES